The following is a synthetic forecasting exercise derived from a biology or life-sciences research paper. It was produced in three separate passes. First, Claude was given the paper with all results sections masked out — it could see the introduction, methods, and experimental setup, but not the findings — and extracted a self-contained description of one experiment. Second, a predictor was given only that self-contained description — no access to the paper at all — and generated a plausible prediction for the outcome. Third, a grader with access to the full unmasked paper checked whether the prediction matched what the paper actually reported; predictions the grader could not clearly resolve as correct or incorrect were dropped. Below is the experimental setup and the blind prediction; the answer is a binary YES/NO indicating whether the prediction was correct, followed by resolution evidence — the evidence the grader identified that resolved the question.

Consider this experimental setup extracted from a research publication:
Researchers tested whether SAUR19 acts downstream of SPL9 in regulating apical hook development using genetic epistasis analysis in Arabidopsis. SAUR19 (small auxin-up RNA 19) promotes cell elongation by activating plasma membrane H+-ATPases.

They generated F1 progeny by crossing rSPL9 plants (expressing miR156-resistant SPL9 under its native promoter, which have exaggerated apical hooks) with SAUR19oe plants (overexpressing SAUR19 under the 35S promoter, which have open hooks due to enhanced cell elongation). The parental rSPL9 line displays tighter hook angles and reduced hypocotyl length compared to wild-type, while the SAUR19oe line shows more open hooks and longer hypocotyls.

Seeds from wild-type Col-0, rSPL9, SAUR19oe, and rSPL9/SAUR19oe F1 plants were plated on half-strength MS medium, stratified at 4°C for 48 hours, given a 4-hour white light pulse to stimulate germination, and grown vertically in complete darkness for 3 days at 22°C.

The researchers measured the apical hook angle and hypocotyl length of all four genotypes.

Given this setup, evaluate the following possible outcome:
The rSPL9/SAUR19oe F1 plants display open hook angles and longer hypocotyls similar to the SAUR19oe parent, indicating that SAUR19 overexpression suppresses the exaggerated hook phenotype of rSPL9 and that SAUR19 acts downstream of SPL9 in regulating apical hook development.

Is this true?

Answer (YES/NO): NO